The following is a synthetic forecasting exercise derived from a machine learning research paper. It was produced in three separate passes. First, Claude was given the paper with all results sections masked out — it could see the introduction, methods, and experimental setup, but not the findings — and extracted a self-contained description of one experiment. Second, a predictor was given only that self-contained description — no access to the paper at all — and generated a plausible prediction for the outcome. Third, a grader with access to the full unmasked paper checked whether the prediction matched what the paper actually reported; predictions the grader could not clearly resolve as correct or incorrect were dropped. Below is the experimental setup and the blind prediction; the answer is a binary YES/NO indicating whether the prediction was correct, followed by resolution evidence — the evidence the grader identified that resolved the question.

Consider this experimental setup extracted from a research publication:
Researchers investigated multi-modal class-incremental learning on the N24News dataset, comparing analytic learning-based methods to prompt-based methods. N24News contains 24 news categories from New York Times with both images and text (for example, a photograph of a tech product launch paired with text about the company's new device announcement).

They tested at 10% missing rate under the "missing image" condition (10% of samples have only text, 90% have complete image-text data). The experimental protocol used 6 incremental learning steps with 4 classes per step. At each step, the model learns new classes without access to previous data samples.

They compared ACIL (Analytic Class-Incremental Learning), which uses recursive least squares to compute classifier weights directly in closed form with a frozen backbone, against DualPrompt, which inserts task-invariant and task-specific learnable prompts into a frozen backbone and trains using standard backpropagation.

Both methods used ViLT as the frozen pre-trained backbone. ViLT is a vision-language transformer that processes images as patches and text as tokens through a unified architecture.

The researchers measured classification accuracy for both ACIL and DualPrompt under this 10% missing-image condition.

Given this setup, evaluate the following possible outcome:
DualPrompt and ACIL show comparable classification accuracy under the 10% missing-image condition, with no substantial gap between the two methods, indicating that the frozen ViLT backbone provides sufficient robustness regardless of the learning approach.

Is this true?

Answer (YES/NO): NO